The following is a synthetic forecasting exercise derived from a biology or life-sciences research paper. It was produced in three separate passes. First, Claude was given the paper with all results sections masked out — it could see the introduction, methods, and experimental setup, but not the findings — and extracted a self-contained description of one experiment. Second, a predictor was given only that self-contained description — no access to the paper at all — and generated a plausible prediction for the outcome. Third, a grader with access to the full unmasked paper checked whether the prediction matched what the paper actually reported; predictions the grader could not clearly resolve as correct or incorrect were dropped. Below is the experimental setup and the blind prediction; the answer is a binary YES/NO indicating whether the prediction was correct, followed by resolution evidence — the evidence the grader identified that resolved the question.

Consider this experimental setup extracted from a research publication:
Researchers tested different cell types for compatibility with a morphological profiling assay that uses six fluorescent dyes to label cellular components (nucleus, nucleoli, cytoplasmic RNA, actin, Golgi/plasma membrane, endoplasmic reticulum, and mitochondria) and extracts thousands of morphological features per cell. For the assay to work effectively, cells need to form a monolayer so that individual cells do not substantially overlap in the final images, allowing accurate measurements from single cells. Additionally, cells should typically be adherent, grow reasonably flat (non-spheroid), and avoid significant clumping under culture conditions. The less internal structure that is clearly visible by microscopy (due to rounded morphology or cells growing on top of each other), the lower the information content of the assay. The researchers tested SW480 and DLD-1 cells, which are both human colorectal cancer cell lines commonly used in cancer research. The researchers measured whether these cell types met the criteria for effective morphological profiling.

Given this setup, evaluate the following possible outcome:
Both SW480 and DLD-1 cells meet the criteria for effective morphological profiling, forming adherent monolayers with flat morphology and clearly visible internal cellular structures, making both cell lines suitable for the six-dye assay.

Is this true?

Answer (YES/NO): NO